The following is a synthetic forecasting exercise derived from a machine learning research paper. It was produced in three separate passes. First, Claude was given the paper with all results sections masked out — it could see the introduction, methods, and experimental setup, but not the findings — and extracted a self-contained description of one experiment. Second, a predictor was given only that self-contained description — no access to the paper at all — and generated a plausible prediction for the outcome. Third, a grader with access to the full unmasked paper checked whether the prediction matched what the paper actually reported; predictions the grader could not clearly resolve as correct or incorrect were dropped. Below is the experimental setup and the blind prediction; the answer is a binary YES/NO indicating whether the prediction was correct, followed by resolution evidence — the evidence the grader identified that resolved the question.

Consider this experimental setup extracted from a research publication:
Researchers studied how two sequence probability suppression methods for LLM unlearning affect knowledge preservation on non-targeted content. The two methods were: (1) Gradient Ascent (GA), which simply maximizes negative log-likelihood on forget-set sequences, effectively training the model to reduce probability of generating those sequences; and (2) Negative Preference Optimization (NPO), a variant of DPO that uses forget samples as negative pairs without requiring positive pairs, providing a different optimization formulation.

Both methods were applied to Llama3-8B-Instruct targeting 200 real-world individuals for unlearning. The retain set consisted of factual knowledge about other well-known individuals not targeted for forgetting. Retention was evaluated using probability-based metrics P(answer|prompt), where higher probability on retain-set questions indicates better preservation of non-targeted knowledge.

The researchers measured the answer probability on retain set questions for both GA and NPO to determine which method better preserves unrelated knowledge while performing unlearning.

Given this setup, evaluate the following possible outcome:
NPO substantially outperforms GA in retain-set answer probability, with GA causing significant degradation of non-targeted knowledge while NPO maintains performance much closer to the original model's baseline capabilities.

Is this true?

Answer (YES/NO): NO